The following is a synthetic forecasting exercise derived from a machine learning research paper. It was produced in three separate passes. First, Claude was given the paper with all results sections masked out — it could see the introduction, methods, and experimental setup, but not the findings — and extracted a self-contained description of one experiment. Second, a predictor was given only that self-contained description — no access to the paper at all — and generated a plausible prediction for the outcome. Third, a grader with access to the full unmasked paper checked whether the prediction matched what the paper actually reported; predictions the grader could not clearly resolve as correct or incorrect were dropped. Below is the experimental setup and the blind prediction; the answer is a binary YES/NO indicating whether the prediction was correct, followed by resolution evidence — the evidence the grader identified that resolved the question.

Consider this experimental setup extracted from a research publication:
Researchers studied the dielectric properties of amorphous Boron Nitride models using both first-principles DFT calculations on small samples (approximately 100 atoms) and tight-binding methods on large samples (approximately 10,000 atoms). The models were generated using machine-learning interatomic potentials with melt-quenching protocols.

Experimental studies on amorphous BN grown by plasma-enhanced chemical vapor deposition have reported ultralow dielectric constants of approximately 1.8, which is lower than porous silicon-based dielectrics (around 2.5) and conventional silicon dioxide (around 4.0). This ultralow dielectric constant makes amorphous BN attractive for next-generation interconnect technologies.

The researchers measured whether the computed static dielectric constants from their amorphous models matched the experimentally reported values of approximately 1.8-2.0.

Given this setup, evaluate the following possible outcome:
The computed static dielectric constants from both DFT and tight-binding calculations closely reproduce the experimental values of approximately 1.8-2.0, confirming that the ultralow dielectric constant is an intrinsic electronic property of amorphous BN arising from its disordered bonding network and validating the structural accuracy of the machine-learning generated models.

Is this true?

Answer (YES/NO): NO